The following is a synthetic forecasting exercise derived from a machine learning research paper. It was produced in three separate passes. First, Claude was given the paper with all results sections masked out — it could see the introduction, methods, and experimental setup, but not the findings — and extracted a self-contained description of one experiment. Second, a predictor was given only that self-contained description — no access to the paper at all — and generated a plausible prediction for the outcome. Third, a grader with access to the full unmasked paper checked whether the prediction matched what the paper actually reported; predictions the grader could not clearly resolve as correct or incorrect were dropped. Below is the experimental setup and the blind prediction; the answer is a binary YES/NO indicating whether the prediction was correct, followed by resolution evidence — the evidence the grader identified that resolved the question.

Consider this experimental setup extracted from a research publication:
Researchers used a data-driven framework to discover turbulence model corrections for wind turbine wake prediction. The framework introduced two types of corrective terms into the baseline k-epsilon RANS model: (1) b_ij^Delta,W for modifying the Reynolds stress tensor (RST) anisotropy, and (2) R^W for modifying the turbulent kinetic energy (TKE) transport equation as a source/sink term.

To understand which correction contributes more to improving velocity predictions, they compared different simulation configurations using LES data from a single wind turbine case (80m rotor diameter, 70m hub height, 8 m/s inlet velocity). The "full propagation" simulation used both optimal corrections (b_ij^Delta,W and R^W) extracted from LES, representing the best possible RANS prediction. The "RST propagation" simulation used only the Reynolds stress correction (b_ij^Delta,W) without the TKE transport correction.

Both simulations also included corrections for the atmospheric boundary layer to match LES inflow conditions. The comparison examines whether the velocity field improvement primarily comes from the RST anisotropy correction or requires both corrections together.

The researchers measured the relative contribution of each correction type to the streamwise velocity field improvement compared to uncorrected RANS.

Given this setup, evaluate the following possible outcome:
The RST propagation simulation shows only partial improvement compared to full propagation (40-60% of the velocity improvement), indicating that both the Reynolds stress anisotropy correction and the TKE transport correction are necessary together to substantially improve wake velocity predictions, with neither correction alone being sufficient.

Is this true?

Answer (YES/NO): NO